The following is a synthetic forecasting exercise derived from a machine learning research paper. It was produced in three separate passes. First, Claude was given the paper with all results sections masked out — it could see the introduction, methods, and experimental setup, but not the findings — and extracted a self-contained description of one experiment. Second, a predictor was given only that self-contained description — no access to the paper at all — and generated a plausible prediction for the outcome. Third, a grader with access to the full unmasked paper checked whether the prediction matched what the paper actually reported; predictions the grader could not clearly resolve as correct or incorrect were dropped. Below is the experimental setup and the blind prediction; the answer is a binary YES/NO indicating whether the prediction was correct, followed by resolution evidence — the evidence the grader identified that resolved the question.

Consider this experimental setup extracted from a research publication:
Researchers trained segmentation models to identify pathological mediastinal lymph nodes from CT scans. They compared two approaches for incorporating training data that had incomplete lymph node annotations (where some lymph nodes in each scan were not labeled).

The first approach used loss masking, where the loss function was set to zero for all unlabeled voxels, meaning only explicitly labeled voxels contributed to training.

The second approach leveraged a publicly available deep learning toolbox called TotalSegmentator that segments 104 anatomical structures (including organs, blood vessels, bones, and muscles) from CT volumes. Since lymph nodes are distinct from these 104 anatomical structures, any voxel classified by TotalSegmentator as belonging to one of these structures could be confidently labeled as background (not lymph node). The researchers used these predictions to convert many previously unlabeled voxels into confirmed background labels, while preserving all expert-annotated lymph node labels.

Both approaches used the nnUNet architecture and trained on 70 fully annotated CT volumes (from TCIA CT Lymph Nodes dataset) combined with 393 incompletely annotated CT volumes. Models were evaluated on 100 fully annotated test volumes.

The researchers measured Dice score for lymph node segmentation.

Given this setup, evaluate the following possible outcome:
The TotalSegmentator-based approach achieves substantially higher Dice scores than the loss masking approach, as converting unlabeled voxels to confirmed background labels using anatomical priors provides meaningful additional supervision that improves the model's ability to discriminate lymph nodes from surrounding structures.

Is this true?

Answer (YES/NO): NO